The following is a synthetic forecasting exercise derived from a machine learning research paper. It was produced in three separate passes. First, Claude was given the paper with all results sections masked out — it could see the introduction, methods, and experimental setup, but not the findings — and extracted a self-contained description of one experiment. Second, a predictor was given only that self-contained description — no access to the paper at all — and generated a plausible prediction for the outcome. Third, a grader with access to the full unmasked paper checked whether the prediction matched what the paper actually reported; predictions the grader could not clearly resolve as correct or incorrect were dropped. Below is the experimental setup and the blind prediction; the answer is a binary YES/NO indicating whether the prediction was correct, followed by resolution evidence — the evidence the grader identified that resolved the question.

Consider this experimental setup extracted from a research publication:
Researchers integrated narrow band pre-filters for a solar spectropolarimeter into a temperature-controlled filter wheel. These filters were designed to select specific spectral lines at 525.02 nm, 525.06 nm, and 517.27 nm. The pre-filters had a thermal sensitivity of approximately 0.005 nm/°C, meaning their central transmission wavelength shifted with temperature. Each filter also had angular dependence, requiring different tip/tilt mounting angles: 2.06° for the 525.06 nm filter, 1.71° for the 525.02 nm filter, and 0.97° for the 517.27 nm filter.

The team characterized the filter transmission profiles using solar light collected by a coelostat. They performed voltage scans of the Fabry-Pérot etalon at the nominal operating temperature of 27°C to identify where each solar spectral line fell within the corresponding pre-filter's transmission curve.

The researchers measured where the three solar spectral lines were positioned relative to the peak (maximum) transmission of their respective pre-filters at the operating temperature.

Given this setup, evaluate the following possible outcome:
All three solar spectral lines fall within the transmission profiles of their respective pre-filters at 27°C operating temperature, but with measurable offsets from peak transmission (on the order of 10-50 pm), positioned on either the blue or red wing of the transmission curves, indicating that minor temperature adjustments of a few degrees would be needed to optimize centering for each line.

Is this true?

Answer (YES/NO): NO